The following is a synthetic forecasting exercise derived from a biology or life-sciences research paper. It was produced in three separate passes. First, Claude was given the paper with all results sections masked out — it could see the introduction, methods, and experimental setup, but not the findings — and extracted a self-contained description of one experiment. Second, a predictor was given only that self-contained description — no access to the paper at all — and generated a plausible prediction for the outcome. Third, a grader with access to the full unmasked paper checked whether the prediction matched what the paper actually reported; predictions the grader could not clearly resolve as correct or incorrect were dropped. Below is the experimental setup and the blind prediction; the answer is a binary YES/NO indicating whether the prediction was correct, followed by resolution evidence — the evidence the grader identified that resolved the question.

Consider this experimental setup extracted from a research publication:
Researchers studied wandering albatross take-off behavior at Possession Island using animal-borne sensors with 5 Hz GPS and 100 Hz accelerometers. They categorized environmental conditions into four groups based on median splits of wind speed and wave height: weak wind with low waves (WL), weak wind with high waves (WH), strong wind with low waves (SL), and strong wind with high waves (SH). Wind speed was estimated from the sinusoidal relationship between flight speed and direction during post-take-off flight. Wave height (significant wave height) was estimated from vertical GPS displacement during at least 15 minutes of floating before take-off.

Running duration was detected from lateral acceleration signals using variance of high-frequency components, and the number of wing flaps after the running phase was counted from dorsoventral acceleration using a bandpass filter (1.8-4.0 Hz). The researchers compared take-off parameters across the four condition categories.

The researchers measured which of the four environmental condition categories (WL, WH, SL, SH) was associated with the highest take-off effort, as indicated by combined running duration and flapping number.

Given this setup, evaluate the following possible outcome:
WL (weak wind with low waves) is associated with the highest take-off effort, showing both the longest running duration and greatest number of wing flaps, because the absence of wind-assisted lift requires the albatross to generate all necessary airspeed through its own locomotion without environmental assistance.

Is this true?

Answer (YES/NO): YES